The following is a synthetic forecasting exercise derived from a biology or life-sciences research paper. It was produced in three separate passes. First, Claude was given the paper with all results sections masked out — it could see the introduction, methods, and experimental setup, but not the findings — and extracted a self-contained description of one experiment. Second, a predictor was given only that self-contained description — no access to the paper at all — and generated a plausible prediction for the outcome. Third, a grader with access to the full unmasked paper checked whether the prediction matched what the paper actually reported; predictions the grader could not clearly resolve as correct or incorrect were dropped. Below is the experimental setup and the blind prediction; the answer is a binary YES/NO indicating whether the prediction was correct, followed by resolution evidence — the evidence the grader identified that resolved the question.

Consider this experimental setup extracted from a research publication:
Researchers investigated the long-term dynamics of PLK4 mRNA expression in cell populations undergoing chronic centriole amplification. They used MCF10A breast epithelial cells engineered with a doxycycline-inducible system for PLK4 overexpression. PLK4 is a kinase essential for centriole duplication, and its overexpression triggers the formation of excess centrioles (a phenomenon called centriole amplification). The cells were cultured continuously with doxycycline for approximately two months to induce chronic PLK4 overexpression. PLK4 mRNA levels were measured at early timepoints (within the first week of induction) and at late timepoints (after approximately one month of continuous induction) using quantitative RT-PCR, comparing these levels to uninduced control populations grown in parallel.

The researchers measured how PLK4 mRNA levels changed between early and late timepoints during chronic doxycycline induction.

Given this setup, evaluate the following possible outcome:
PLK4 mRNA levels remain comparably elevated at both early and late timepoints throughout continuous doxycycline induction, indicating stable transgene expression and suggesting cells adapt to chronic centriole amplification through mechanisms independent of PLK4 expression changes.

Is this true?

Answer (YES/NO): NO